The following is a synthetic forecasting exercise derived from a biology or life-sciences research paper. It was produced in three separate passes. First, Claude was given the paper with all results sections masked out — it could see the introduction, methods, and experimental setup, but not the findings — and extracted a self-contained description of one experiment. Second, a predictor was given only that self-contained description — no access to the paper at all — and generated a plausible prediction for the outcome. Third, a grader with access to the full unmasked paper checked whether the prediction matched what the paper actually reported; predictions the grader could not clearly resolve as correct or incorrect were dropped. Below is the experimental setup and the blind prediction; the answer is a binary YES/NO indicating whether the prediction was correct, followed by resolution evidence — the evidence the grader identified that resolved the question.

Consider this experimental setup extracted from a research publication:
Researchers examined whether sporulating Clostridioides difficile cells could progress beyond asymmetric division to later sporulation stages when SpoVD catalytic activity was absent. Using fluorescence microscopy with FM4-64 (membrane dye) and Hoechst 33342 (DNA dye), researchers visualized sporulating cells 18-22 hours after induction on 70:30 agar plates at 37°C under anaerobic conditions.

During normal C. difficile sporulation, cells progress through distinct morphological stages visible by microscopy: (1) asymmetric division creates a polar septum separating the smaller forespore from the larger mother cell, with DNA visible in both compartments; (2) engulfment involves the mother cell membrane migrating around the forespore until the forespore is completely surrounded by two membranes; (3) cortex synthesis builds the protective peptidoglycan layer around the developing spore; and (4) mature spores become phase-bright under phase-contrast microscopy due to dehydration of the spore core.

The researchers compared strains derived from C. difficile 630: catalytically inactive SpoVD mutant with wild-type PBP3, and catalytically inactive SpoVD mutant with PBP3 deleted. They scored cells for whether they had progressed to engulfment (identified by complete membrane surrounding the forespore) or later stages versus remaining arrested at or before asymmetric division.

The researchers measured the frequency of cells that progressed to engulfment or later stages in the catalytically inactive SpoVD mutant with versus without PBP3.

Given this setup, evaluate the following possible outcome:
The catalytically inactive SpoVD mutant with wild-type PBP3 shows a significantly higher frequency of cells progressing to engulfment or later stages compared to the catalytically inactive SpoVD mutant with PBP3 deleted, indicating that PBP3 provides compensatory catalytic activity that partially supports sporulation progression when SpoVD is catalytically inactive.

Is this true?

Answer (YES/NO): YES